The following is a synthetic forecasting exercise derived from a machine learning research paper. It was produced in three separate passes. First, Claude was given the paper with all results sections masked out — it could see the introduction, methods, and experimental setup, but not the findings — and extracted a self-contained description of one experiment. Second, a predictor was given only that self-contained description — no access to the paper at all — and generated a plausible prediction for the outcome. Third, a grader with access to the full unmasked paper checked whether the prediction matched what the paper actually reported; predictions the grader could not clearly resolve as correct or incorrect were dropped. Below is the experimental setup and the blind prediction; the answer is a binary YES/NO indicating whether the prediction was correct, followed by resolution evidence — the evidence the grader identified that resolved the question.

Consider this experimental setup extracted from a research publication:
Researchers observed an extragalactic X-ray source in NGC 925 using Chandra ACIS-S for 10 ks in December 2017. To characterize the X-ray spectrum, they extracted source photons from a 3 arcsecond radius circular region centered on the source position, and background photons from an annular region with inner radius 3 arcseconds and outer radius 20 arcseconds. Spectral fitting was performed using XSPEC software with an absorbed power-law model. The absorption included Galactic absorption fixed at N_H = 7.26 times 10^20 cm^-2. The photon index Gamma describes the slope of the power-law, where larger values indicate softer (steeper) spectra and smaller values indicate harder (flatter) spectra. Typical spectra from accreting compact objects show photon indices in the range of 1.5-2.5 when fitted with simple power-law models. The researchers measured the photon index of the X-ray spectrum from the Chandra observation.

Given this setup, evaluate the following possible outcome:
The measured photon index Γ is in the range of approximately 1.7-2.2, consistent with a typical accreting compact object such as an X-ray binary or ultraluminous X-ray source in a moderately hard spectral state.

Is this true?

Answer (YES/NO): NO